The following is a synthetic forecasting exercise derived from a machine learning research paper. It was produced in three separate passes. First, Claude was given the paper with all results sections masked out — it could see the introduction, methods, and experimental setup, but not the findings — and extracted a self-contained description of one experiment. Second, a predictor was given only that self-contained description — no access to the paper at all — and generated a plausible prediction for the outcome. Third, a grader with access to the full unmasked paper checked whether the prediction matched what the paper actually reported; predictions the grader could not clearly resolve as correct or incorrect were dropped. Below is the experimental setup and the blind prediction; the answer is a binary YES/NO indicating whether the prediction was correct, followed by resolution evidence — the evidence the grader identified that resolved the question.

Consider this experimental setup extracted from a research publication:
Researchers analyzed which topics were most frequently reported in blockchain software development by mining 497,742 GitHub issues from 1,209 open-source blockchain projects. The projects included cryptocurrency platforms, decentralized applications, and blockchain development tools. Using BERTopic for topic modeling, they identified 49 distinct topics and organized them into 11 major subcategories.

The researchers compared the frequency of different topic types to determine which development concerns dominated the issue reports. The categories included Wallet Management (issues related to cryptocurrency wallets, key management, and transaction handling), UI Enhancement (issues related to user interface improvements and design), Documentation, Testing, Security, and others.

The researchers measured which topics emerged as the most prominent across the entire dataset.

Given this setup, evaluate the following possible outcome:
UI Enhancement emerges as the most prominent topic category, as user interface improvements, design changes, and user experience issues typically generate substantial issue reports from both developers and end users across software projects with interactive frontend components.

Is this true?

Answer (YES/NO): NO